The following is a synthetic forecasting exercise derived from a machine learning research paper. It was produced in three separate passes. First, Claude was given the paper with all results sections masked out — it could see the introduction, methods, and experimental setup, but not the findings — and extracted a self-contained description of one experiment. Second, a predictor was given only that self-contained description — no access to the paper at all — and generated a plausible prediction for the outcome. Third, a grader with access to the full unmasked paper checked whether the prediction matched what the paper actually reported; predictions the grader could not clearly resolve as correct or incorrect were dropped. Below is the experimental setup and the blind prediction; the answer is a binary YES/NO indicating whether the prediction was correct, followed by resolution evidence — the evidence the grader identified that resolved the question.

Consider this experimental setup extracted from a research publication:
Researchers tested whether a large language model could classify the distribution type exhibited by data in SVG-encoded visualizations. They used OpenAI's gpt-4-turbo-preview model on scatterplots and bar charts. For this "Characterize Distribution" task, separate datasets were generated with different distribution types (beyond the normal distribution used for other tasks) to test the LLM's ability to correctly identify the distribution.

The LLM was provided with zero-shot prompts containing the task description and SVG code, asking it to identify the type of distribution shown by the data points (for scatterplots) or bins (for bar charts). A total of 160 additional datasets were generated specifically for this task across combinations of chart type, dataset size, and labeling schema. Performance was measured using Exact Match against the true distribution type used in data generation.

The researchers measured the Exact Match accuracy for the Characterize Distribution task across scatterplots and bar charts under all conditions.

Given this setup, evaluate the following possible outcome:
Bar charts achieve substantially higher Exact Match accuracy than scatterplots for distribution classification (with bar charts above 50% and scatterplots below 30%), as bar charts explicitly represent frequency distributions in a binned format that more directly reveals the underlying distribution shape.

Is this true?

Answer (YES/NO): NO